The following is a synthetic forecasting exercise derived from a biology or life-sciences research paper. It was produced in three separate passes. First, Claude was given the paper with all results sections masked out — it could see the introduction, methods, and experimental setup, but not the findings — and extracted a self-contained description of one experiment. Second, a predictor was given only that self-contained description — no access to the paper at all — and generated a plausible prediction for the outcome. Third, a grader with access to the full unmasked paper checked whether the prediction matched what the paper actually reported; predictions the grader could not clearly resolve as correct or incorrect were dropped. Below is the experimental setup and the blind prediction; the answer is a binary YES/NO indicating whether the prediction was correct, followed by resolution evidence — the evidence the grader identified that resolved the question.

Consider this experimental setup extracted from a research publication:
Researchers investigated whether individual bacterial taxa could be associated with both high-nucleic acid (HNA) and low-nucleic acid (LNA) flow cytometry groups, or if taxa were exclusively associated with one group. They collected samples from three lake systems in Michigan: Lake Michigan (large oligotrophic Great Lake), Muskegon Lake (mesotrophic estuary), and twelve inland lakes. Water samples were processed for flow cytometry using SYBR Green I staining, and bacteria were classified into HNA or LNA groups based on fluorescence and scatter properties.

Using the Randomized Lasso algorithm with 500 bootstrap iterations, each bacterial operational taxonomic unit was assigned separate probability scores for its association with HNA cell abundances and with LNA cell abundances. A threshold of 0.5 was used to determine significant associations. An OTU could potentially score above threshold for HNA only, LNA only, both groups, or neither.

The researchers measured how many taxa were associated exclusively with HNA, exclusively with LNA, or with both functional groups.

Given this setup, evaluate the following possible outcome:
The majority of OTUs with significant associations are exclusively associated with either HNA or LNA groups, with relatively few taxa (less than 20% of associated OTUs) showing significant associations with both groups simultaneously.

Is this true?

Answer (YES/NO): NO